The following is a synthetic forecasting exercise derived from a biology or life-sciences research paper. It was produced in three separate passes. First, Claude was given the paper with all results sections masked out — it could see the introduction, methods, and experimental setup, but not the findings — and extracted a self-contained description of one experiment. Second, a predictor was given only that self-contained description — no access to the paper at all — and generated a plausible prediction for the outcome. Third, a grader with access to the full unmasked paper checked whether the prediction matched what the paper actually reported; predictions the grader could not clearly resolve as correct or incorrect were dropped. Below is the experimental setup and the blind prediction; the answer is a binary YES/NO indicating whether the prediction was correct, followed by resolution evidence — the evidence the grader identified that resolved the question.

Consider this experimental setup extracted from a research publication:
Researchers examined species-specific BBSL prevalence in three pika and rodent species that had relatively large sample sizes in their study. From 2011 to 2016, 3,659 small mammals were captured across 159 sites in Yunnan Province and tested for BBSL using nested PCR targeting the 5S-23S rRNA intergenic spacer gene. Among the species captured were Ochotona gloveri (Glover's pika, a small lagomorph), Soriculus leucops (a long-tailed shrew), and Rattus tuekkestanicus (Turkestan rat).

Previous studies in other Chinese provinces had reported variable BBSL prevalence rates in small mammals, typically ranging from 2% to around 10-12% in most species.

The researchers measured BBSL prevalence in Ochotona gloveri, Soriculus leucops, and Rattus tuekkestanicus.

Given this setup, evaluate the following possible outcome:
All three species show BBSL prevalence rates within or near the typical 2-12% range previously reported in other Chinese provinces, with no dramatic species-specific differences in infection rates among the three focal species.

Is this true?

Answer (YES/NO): NO